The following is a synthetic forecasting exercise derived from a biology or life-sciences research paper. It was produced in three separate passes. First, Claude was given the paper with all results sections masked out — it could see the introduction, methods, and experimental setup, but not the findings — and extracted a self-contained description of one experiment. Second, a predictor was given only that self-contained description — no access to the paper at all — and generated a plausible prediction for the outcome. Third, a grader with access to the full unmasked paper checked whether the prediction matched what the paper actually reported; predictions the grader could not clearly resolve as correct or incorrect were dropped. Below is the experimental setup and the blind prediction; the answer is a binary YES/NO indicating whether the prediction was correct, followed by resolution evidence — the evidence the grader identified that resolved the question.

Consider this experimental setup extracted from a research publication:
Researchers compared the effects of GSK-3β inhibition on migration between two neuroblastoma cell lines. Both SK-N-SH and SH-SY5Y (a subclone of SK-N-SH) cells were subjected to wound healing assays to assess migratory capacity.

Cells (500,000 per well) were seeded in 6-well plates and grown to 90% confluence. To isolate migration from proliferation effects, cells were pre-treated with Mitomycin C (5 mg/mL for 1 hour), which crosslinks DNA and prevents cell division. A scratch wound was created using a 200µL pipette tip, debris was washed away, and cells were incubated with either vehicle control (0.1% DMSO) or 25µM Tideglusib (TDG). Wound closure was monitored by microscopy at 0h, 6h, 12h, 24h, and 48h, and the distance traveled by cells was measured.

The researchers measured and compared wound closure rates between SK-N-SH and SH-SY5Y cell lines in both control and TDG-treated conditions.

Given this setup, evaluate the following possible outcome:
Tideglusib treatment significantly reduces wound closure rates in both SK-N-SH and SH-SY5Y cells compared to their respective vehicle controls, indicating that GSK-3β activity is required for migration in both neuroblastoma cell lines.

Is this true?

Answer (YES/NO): YES